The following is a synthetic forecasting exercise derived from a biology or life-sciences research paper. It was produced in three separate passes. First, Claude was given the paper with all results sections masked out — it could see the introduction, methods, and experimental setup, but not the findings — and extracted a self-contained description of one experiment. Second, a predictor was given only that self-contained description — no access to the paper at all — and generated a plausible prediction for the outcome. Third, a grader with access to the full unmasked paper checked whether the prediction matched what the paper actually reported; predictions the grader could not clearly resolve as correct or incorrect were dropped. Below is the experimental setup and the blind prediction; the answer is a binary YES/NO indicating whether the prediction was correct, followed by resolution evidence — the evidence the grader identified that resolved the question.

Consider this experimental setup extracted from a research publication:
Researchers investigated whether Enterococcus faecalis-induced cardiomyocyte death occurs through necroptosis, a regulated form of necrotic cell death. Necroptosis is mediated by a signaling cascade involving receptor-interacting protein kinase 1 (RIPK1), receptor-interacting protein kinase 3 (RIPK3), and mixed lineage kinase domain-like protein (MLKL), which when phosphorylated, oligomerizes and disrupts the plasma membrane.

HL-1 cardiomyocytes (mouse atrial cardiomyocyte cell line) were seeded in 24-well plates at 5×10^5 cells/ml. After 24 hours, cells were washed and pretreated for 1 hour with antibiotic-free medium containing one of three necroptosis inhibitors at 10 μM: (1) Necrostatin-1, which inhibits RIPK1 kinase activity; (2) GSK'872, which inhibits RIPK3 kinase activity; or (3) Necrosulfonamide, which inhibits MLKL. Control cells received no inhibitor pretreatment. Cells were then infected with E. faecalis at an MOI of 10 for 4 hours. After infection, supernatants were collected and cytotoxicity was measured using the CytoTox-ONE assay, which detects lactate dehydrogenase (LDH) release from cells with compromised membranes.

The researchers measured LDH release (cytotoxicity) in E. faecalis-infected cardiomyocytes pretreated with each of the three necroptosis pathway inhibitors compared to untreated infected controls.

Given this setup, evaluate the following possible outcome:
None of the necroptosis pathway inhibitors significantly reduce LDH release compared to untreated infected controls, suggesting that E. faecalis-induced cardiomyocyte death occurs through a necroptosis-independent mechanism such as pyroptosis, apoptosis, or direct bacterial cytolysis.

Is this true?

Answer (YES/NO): NO